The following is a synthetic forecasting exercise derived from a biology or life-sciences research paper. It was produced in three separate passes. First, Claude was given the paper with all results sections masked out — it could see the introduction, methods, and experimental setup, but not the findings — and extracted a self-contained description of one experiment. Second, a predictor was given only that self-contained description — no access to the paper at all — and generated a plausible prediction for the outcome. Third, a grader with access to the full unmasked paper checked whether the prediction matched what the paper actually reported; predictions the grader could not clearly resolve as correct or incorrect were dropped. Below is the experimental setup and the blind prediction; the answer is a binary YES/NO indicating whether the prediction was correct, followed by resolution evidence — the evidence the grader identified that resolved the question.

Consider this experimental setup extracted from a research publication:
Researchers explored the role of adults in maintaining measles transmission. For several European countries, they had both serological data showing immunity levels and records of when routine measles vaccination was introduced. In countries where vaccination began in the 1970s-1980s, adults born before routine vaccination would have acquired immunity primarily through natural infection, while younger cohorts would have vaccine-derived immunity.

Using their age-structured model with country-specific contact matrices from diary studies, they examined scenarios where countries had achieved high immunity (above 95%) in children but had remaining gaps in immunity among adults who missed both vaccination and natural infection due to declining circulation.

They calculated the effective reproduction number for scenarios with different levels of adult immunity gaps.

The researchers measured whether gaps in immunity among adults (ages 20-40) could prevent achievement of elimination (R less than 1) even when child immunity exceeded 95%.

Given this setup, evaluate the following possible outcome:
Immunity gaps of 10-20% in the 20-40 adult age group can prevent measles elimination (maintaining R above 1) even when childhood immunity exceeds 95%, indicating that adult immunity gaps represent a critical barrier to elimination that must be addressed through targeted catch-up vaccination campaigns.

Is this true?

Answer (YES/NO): YES